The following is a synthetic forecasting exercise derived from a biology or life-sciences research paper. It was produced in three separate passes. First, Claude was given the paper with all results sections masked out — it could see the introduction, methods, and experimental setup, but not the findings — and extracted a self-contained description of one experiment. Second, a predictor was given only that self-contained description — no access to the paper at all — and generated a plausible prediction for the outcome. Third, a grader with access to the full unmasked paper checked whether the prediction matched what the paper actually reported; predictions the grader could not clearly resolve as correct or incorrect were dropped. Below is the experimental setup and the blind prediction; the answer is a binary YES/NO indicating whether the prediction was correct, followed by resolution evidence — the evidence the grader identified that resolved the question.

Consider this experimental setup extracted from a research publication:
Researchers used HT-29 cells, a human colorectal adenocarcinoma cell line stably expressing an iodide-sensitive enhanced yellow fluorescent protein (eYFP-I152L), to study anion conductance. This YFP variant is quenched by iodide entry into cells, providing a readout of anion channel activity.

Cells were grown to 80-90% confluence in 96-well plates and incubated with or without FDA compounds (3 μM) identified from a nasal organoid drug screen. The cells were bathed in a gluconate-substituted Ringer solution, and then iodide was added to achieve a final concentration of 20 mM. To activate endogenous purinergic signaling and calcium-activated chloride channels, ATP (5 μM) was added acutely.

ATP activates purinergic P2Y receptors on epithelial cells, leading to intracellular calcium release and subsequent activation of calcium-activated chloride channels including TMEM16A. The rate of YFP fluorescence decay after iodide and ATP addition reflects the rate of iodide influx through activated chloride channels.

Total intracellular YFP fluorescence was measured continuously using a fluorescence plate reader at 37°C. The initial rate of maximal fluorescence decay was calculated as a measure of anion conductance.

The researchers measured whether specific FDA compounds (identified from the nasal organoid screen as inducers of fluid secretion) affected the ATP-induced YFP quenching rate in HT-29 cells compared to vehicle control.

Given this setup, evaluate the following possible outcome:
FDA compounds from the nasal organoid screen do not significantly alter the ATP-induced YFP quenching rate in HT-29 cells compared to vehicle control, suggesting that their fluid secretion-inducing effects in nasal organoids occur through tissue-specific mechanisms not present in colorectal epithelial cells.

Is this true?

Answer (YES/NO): YES